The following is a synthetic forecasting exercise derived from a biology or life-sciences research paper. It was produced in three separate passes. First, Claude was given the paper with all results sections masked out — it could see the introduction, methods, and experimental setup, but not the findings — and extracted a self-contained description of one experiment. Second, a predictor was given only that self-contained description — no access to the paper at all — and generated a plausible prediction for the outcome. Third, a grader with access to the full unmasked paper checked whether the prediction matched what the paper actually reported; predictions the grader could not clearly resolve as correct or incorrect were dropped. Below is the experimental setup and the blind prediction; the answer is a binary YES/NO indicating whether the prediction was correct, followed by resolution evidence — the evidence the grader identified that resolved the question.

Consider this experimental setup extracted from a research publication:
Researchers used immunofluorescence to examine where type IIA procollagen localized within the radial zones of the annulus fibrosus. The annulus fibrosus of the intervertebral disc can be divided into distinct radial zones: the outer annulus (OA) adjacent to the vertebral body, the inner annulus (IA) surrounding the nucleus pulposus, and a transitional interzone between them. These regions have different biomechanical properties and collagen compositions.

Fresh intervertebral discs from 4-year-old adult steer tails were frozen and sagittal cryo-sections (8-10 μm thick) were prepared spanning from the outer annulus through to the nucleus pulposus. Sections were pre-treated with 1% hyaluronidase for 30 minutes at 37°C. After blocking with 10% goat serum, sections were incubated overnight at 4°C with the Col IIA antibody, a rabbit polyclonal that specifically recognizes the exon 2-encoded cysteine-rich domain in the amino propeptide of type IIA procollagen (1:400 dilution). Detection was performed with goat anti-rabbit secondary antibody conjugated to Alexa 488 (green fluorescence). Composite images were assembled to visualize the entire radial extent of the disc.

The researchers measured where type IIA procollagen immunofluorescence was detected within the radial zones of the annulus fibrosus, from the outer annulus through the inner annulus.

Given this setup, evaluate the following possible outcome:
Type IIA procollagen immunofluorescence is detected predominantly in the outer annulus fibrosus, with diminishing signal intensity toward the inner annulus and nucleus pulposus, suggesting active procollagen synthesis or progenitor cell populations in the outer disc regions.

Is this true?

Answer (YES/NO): NO